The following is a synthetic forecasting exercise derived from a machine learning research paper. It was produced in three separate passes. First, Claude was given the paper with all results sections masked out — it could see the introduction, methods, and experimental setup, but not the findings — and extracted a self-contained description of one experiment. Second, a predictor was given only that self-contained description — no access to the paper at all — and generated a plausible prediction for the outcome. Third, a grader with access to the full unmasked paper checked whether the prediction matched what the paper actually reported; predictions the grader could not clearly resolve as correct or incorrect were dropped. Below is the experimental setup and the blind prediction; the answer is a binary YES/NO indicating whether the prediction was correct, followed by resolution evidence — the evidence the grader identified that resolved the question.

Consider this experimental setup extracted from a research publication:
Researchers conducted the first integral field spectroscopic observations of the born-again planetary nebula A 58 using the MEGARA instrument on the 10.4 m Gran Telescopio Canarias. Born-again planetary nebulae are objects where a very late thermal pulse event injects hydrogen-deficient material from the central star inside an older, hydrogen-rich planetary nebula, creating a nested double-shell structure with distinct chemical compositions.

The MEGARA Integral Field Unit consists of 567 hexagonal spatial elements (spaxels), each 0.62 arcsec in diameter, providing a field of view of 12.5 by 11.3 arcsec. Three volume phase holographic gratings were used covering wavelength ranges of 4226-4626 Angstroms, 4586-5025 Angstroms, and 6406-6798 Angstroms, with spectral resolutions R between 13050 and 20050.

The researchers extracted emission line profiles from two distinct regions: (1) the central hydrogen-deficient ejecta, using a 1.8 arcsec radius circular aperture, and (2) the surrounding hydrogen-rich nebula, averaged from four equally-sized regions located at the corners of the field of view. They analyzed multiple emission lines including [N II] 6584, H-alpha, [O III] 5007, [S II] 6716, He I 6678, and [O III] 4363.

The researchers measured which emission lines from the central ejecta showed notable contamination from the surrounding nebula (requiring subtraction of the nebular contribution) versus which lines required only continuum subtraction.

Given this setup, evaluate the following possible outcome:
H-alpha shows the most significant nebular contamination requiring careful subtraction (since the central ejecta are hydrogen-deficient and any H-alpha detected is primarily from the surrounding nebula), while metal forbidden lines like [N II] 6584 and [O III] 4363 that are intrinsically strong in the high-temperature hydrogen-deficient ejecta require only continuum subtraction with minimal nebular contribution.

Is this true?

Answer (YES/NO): NO